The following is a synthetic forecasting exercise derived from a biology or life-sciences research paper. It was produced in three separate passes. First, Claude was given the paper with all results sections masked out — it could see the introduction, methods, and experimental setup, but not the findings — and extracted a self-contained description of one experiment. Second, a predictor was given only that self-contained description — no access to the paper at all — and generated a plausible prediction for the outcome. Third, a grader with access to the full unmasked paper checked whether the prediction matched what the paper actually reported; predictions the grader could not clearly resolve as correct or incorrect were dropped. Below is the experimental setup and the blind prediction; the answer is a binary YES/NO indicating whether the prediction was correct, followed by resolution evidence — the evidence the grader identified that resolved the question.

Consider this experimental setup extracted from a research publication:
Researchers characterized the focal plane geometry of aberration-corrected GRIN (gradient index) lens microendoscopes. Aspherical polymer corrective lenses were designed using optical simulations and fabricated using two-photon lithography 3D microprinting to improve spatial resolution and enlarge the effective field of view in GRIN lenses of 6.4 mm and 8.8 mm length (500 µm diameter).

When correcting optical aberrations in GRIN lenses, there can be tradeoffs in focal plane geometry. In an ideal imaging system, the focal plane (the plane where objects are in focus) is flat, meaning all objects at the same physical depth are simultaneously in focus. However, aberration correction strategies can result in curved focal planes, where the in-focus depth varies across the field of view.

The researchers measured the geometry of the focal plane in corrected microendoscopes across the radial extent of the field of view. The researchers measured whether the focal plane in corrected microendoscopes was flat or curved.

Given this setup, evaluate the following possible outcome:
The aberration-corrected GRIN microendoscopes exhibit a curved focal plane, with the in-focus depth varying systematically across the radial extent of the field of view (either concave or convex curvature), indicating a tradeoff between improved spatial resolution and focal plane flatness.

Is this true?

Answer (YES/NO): YES